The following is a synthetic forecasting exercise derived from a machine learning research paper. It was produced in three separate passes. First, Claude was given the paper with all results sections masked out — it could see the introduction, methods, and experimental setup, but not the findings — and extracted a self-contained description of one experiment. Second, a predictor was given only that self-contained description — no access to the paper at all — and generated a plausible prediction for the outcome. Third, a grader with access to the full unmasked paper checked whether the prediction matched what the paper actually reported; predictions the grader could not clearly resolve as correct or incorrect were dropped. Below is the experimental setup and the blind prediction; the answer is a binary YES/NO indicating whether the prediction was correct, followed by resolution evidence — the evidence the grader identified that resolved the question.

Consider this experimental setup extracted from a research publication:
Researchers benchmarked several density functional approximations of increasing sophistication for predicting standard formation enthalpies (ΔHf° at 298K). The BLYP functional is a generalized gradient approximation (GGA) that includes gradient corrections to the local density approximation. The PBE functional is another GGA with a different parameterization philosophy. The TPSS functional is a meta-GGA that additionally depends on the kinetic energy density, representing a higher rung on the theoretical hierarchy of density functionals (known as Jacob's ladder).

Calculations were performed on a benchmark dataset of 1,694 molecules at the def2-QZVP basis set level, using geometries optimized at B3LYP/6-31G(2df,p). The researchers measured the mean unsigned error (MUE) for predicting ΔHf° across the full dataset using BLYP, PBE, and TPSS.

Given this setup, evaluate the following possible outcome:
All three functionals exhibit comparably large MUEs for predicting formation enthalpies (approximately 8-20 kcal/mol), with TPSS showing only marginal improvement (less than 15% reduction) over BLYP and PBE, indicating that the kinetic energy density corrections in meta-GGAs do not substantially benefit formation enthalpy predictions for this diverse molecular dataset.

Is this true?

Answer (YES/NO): NO